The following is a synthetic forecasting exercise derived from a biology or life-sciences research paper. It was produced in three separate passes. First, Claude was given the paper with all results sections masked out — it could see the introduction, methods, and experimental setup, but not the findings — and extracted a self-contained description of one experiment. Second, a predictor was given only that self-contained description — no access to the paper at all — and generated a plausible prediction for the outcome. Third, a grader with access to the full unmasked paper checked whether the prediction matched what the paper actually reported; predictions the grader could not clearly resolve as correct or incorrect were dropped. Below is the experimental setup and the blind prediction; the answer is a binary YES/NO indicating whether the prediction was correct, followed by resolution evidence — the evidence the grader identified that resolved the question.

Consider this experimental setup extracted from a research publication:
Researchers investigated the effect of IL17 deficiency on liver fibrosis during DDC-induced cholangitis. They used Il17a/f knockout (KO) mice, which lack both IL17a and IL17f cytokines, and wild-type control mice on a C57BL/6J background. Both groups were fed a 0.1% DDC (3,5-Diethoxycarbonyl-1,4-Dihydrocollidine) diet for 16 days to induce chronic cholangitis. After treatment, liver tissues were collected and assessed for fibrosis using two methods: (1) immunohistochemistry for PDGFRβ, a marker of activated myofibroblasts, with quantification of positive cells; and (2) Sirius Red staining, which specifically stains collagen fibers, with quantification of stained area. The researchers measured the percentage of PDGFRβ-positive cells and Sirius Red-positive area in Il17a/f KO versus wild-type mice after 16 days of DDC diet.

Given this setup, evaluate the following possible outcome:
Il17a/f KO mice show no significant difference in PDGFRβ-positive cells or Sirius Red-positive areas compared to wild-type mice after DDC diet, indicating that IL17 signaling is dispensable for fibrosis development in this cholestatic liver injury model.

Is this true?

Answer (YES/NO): NO